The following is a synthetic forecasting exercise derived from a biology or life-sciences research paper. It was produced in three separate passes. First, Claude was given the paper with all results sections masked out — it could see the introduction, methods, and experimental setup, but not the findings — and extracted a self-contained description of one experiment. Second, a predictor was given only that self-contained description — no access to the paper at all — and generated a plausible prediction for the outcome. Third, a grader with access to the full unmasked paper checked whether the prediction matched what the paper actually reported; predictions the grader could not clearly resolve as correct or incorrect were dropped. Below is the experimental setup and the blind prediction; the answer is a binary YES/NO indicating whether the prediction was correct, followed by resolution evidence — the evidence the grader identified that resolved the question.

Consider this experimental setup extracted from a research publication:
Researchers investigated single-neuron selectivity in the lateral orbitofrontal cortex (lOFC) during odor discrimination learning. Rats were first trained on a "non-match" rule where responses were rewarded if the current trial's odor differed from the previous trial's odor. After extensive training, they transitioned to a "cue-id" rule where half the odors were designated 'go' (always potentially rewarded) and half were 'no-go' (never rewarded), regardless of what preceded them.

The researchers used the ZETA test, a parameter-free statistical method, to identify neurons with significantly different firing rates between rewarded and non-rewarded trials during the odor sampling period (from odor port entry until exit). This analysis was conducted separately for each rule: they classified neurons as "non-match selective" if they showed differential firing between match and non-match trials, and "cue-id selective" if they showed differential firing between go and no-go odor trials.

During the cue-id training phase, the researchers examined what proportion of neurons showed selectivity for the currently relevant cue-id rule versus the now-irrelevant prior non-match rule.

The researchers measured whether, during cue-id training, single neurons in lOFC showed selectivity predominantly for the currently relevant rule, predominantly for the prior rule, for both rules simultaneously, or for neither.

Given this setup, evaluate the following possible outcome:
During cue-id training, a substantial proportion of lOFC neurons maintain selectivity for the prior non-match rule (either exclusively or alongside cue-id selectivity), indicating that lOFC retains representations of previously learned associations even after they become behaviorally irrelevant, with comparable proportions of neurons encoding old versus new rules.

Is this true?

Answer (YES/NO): NO